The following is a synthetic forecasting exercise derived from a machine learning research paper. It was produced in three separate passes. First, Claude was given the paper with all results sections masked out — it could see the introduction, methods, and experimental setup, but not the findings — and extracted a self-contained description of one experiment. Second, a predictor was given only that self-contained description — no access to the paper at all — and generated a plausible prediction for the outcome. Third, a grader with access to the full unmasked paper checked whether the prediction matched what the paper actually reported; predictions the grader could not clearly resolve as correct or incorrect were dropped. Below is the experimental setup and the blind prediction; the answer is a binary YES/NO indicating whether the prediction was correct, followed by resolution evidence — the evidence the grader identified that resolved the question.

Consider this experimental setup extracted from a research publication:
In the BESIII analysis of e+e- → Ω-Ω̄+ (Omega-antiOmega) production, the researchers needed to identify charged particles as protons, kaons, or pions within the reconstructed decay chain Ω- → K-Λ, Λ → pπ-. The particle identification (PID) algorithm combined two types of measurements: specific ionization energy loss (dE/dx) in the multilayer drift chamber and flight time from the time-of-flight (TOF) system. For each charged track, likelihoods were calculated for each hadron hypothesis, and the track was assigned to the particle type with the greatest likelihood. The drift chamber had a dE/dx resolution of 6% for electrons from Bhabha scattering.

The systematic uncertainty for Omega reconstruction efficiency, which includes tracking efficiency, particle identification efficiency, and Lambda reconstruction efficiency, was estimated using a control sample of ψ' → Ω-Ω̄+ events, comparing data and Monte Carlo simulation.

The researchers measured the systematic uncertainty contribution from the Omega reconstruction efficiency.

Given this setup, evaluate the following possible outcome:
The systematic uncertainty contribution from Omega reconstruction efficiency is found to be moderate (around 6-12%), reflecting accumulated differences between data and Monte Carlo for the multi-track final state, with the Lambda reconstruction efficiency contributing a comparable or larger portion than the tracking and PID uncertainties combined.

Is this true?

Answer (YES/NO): NO